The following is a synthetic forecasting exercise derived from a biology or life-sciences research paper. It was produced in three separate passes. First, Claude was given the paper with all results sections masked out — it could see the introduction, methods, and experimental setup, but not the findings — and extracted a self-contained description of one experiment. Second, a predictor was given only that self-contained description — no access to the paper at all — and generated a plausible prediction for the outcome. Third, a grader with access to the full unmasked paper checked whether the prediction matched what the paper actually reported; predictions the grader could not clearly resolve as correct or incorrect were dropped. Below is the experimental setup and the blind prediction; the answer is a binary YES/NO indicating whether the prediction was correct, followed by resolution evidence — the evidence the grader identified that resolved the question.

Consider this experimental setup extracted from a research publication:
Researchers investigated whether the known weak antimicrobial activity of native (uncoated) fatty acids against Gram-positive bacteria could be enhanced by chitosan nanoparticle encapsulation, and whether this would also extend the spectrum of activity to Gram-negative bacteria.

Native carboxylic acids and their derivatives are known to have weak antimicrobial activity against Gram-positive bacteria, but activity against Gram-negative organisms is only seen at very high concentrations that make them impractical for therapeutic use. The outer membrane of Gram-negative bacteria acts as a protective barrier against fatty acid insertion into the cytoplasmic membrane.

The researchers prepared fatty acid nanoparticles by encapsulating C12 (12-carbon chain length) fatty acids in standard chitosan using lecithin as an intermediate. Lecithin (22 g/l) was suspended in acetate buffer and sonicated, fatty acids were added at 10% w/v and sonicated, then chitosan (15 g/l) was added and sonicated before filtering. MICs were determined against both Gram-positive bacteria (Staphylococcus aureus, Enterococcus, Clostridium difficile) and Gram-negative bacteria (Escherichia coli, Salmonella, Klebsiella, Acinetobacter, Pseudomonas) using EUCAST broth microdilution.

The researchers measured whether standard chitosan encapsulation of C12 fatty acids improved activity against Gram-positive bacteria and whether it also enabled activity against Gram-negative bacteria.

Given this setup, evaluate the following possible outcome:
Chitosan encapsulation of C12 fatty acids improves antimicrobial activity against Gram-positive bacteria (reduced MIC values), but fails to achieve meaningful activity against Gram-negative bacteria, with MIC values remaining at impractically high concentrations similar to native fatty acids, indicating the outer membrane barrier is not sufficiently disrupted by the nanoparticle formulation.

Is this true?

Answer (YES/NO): YES